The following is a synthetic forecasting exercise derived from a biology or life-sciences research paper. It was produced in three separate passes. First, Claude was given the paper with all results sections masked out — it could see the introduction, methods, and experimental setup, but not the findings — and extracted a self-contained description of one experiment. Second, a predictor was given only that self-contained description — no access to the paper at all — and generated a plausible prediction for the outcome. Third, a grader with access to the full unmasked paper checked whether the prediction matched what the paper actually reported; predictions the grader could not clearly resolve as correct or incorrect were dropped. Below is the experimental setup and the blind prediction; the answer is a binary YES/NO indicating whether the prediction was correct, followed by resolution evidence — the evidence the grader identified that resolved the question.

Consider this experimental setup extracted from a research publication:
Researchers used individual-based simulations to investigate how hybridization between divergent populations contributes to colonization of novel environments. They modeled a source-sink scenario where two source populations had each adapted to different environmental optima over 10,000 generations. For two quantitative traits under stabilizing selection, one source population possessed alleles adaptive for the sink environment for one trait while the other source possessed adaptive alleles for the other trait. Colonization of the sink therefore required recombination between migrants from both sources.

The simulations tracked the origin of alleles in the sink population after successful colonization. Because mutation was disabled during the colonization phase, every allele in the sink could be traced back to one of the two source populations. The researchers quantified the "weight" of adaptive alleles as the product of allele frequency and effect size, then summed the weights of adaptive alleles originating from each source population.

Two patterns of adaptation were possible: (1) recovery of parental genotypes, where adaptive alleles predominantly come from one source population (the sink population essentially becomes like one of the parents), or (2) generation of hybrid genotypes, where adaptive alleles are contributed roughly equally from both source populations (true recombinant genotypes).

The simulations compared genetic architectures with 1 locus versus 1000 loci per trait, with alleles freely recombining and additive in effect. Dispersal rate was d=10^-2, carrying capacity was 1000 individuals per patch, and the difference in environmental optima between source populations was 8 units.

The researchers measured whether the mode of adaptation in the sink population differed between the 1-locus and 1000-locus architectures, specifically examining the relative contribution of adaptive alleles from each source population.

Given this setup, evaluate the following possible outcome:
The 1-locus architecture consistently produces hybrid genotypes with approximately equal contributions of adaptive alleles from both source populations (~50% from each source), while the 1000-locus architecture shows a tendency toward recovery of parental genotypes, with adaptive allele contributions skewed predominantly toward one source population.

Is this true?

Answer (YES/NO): NO